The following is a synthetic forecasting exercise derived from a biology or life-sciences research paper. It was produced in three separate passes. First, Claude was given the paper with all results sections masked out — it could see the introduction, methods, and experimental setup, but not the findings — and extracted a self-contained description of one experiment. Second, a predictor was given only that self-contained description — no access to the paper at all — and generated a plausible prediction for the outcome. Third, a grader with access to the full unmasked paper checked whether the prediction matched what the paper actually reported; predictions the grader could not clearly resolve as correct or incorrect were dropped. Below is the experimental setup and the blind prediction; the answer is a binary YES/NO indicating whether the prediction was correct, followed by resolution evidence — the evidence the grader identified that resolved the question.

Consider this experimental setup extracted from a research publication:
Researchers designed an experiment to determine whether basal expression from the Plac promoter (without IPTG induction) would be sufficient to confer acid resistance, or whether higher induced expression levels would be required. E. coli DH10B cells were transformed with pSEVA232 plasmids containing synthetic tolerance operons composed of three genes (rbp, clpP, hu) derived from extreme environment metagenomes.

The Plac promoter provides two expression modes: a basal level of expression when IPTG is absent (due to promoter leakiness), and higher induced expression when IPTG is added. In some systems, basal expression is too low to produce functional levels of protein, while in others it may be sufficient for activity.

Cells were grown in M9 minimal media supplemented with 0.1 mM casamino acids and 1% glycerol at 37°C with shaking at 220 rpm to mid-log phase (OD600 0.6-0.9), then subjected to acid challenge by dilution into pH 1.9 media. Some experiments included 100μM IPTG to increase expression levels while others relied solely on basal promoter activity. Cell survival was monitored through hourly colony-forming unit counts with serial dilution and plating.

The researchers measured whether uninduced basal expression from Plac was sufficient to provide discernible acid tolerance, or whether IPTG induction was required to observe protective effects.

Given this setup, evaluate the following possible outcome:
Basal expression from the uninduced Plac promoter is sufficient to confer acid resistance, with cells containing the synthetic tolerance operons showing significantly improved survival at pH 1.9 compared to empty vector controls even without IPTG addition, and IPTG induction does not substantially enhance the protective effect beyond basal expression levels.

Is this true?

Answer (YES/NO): YES